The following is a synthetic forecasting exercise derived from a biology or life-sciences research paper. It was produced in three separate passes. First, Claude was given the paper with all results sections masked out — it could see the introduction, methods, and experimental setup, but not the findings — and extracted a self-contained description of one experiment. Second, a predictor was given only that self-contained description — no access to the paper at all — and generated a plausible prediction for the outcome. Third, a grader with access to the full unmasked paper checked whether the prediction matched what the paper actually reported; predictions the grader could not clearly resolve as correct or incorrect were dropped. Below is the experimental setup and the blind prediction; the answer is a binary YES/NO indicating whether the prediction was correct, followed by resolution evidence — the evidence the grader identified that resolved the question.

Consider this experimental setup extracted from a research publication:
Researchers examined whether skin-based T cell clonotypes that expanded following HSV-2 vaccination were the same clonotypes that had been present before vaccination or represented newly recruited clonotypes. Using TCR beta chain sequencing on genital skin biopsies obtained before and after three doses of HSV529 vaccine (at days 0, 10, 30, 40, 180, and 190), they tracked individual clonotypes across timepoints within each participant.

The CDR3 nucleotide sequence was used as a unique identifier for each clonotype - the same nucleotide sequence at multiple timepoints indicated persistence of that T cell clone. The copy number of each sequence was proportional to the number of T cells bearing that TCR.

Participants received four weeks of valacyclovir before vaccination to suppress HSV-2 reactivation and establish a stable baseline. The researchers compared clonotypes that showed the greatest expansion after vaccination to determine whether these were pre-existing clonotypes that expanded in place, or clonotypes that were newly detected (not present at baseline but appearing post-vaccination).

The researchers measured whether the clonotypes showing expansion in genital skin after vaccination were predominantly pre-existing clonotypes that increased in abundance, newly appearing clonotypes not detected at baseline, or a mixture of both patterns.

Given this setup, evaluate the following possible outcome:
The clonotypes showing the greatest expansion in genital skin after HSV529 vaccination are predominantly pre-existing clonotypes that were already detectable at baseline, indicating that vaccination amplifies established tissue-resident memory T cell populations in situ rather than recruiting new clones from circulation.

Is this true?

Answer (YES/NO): YES